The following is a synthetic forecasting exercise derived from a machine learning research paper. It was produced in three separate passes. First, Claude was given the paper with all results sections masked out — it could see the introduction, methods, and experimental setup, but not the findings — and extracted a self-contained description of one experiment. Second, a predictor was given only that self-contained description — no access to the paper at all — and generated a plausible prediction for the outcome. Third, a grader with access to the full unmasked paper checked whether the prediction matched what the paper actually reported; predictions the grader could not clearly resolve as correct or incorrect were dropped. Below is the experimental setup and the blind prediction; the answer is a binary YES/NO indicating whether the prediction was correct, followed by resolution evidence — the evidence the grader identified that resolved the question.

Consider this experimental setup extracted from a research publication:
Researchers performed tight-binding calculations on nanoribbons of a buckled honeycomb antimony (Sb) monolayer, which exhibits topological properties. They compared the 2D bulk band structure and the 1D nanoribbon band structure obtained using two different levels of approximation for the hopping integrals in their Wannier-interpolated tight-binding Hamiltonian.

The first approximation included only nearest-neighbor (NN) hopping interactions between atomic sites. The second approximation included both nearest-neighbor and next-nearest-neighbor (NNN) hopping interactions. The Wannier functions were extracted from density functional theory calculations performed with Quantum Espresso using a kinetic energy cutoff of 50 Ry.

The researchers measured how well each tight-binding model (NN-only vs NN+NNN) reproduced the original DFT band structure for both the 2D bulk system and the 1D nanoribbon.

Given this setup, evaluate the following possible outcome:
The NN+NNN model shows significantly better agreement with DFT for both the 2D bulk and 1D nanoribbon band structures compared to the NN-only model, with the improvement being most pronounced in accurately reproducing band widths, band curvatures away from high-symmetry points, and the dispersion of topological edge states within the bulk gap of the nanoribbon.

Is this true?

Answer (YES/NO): NO